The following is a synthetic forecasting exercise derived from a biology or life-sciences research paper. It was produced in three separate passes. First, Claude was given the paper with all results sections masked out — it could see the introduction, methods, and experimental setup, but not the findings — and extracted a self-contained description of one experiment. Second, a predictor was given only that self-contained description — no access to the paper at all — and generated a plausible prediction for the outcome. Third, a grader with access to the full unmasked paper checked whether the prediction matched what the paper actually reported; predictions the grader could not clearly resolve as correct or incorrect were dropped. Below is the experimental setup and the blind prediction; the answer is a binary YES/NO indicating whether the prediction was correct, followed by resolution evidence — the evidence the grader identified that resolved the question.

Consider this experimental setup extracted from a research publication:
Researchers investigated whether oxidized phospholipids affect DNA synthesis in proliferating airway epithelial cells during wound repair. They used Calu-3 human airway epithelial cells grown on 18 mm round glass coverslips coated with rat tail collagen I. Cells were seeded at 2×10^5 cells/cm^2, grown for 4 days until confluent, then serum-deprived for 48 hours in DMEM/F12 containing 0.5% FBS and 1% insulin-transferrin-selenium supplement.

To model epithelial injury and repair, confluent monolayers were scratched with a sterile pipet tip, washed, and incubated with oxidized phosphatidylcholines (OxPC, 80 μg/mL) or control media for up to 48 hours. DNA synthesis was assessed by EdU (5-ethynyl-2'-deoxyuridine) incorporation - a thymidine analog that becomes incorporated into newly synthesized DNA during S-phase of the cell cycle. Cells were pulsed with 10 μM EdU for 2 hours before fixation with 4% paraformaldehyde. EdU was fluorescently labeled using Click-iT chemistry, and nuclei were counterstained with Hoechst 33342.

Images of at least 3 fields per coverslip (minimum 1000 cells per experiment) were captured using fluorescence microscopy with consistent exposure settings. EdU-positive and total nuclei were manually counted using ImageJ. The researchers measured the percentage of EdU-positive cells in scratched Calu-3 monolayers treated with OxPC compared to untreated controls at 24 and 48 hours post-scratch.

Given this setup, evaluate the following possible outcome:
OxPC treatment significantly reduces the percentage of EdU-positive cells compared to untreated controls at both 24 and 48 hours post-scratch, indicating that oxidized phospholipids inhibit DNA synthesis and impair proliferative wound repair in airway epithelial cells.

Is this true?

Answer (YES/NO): NO